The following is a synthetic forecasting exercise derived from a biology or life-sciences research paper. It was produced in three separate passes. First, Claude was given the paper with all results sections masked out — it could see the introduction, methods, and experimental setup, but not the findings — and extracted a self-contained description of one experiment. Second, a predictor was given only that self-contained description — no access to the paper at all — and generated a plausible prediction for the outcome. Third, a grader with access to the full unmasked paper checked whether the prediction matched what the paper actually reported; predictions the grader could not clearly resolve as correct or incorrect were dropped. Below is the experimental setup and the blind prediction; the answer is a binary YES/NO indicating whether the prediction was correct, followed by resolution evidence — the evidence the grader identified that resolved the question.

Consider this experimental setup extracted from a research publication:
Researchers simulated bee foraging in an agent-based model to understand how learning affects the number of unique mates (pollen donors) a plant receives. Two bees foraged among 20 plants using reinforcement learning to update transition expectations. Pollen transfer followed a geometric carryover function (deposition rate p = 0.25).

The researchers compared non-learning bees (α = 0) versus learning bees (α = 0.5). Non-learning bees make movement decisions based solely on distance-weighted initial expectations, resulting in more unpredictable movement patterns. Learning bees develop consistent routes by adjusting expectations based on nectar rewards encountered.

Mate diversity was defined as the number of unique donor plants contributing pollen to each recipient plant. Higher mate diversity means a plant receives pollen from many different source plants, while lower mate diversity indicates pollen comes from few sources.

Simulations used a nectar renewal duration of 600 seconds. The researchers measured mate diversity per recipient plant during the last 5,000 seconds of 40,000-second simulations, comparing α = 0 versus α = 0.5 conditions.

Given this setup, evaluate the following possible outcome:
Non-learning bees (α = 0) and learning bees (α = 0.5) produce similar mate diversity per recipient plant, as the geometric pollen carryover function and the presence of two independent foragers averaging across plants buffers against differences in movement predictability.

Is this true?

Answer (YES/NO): NO